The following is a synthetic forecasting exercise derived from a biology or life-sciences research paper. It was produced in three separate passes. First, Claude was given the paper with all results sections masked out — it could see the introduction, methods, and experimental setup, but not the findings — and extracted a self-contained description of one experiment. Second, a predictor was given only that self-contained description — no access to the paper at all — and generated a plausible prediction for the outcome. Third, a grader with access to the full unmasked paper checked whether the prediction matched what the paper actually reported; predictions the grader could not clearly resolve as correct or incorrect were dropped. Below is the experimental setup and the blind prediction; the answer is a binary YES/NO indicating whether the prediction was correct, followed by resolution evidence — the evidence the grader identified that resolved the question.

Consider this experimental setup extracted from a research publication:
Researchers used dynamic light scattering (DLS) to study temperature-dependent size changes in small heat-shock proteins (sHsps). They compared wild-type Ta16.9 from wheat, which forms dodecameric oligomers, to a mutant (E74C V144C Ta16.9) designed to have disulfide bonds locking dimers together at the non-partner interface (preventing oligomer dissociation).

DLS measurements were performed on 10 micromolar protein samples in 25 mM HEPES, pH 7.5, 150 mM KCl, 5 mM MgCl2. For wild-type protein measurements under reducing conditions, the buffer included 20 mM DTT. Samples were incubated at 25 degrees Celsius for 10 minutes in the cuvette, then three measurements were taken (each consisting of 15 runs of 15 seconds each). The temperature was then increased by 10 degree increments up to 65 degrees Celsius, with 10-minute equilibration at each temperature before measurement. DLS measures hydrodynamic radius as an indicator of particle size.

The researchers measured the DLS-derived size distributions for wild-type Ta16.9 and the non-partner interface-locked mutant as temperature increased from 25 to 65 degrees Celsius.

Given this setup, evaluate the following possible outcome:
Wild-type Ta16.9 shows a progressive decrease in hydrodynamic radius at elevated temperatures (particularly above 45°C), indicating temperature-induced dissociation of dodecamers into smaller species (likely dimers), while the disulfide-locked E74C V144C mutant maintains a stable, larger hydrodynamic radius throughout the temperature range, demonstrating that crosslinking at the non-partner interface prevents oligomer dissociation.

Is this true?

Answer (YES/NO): NO